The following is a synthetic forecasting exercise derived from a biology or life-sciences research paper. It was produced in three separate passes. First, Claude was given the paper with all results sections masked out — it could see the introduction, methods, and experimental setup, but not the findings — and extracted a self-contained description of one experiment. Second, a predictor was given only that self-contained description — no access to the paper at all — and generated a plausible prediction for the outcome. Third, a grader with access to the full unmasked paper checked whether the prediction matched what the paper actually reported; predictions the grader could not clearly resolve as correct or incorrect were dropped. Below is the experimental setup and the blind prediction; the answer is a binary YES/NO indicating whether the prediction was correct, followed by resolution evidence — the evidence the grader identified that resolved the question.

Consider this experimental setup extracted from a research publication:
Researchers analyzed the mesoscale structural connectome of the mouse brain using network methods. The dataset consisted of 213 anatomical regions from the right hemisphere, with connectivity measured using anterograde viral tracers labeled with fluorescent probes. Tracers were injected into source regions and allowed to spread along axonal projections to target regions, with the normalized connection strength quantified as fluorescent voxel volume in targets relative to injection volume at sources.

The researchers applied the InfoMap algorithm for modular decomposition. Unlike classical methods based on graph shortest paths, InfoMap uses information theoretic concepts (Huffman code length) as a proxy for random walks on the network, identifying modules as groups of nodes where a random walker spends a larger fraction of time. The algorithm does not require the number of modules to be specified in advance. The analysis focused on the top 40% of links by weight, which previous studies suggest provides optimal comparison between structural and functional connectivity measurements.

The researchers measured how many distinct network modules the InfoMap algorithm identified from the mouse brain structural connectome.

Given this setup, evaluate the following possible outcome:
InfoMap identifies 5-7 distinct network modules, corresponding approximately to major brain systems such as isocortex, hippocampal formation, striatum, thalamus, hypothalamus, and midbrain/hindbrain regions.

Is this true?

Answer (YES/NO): NO